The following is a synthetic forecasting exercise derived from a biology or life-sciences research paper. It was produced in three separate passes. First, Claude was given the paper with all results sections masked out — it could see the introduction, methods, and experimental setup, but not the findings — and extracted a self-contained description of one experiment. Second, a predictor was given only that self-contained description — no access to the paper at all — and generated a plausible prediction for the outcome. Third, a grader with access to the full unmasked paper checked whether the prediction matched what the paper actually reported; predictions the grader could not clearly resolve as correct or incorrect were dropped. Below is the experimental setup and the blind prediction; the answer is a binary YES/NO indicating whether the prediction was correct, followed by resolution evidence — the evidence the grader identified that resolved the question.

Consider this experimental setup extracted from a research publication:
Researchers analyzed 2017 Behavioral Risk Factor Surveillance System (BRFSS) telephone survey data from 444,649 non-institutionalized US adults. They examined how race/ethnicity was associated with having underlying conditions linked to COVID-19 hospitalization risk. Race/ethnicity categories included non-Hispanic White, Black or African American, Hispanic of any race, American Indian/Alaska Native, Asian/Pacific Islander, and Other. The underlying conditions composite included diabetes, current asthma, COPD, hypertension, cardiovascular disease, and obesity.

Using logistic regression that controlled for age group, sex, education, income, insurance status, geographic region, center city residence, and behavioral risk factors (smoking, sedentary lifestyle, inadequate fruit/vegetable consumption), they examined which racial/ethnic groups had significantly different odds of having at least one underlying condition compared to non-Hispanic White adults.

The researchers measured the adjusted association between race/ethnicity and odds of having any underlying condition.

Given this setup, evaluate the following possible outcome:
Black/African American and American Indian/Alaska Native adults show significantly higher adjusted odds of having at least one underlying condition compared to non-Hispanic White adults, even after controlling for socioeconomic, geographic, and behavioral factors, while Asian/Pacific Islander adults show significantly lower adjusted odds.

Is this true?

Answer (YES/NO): YES